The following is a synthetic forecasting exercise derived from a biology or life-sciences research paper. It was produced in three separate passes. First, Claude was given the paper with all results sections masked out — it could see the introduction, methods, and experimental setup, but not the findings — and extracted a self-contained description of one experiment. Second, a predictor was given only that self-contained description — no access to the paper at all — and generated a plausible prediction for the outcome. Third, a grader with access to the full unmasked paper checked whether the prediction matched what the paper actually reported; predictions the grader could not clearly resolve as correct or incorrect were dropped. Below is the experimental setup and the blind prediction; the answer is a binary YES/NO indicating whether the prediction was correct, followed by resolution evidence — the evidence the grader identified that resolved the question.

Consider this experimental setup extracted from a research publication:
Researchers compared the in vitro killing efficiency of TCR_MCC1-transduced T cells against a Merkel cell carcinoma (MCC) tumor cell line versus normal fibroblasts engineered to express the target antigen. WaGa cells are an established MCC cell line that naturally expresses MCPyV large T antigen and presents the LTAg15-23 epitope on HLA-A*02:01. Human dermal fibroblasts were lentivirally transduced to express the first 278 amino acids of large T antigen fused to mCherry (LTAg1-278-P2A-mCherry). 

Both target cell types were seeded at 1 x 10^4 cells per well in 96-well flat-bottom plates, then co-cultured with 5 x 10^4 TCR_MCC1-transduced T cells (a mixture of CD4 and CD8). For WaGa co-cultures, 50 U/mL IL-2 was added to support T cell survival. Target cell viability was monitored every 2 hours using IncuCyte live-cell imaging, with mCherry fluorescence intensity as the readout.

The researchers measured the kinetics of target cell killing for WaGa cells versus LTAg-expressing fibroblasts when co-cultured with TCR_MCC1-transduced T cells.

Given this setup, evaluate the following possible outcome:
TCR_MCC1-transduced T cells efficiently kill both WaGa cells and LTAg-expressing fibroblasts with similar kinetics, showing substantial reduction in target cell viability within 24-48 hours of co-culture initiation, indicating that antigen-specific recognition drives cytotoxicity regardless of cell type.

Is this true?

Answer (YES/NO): NO